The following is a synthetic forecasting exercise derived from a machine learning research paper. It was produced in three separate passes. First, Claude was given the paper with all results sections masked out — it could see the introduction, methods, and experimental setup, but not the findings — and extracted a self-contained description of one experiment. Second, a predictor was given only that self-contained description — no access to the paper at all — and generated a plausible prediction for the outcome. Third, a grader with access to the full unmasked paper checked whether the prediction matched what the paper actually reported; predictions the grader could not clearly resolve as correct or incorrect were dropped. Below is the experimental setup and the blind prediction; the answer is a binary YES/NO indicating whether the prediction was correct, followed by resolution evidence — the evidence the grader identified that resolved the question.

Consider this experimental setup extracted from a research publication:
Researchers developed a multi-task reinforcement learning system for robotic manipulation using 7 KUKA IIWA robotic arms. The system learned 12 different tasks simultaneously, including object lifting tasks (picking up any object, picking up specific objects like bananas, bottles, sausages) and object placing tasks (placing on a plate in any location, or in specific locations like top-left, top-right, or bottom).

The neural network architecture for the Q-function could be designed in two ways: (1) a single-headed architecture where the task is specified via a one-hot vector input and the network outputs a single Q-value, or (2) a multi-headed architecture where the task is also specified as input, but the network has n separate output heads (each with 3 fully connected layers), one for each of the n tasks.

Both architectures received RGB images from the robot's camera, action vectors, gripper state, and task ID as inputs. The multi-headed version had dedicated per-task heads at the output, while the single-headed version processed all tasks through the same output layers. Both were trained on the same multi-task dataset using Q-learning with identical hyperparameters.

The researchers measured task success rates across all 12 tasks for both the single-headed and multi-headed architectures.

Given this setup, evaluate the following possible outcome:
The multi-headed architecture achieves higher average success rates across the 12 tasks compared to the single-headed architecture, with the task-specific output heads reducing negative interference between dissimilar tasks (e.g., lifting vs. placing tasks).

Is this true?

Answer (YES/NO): NO